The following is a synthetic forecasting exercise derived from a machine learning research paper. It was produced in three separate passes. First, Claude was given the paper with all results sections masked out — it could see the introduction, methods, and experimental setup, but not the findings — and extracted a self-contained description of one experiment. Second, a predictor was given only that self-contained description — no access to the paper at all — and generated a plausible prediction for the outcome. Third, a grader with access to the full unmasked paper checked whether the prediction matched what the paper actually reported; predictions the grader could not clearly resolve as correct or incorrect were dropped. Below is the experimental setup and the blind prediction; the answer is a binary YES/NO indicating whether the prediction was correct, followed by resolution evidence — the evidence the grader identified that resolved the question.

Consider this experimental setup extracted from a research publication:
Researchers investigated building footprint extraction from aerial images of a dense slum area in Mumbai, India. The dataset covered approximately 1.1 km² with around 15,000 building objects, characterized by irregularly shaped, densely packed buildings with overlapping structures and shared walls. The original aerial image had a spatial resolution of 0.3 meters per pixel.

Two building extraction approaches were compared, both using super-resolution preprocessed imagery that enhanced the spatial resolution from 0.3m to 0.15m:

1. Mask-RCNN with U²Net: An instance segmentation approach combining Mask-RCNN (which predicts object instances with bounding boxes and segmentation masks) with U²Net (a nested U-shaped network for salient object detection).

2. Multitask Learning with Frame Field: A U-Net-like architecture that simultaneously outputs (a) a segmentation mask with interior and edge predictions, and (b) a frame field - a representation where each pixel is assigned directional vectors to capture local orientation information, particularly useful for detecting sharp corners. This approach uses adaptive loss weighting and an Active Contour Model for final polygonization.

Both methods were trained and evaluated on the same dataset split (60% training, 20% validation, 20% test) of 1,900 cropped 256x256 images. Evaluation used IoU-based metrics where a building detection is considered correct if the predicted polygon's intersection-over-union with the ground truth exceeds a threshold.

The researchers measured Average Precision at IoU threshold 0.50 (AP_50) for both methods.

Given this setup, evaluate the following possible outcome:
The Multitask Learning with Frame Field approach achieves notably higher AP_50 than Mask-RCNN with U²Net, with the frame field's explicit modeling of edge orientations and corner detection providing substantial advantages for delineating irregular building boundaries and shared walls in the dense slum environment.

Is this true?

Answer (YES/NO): NO